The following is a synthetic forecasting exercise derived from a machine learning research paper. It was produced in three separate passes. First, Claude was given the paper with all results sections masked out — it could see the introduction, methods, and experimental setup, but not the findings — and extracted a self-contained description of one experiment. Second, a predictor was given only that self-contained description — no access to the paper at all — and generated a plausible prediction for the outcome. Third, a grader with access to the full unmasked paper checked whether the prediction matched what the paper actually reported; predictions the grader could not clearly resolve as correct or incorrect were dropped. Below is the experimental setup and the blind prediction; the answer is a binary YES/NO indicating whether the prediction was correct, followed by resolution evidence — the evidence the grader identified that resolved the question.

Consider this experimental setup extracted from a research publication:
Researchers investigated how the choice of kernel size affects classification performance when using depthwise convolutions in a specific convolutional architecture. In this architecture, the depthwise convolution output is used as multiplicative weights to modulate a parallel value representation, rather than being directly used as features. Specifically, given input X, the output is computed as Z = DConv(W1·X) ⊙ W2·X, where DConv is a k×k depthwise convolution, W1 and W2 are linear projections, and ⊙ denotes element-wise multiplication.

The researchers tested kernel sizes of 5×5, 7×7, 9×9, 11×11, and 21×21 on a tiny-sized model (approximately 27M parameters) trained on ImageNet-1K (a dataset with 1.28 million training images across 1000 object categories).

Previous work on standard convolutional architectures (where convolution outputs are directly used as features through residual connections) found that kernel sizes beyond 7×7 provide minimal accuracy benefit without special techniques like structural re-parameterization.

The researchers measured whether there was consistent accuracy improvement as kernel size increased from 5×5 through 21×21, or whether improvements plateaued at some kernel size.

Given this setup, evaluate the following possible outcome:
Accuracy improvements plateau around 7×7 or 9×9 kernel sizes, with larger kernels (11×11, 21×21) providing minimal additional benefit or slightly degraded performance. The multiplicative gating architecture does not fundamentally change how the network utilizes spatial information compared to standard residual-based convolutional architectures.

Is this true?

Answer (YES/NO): NO